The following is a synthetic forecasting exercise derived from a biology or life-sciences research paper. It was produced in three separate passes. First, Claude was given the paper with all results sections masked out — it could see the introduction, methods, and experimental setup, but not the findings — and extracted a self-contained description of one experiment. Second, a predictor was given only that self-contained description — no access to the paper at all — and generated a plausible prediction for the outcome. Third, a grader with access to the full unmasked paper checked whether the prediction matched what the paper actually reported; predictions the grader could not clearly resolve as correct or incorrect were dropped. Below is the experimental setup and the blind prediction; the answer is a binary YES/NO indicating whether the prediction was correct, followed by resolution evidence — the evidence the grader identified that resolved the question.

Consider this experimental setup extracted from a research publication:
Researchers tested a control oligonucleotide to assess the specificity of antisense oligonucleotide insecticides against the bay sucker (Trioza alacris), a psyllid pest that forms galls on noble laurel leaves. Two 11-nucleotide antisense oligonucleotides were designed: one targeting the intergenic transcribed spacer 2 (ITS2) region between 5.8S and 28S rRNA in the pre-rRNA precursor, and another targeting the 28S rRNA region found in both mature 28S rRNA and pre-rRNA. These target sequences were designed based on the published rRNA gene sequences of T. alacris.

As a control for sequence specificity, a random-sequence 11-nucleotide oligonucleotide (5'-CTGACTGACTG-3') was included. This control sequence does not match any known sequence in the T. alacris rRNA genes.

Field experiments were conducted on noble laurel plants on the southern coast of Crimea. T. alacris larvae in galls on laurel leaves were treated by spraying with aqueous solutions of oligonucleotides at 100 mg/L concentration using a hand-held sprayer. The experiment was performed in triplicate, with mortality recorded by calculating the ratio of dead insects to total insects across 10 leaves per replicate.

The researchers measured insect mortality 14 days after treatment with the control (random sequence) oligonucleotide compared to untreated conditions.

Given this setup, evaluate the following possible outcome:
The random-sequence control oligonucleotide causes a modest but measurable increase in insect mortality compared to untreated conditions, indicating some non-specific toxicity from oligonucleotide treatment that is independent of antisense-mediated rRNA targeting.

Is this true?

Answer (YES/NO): NO